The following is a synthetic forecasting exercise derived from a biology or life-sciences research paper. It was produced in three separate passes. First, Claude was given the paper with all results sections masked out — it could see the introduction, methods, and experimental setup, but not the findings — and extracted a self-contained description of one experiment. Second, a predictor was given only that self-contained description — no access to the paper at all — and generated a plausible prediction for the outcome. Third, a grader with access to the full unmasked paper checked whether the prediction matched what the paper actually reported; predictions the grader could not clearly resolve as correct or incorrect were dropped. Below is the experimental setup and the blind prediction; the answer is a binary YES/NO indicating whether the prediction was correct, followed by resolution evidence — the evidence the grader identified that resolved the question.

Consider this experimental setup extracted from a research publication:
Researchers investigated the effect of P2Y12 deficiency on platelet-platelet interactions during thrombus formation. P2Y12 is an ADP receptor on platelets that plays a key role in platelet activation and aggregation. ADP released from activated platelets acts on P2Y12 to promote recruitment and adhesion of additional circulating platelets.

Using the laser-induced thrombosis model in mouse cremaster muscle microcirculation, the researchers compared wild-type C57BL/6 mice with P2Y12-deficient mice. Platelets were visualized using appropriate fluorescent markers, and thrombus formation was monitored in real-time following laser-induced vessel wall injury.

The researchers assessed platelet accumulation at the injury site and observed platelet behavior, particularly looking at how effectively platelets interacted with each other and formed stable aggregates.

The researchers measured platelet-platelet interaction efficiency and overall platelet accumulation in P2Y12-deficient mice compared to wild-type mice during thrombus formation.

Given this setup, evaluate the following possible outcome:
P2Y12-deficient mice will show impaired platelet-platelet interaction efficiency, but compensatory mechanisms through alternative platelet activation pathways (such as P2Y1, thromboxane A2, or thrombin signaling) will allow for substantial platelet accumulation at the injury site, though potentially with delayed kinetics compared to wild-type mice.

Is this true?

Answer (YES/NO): NO